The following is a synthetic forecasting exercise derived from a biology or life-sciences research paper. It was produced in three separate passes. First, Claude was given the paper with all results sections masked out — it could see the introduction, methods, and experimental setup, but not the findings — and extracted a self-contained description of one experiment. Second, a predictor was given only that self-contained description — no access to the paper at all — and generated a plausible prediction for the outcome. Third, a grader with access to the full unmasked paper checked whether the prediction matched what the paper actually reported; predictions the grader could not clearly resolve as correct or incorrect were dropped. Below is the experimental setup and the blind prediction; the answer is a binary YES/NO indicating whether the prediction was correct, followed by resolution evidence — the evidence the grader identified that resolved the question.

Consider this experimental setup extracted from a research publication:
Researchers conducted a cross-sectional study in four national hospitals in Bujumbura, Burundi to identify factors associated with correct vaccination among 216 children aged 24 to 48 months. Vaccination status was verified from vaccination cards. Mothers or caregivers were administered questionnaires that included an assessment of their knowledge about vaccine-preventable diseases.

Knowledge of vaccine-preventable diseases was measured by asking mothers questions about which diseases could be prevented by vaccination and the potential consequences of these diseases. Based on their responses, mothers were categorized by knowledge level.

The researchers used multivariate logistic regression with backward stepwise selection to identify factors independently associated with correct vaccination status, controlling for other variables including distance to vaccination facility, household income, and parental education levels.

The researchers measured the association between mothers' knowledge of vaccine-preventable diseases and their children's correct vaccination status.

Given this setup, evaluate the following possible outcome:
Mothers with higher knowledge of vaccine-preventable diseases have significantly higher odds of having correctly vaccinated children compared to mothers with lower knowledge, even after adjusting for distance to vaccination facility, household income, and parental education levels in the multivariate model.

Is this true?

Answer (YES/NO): YES